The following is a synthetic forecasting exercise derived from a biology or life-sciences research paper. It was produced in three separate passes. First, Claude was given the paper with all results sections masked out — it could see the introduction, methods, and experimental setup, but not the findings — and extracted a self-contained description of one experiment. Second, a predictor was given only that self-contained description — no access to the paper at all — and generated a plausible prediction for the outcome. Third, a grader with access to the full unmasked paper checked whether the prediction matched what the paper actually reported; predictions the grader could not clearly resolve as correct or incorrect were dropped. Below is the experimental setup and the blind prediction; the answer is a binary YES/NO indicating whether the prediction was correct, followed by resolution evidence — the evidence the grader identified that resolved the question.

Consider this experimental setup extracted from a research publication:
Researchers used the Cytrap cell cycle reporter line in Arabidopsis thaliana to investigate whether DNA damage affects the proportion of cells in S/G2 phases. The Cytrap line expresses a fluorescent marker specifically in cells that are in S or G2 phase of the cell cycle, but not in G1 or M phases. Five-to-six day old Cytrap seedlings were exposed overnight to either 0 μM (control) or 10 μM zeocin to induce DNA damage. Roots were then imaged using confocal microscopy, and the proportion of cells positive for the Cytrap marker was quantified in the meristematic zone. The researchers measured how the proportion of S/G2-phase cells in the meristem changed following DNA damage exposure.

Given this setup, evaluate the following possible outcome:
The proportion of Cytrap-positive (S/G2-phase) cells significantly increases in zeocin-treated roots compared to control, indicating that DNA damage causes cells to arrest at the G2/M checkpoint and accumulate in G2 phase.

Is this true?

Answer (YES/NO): NO